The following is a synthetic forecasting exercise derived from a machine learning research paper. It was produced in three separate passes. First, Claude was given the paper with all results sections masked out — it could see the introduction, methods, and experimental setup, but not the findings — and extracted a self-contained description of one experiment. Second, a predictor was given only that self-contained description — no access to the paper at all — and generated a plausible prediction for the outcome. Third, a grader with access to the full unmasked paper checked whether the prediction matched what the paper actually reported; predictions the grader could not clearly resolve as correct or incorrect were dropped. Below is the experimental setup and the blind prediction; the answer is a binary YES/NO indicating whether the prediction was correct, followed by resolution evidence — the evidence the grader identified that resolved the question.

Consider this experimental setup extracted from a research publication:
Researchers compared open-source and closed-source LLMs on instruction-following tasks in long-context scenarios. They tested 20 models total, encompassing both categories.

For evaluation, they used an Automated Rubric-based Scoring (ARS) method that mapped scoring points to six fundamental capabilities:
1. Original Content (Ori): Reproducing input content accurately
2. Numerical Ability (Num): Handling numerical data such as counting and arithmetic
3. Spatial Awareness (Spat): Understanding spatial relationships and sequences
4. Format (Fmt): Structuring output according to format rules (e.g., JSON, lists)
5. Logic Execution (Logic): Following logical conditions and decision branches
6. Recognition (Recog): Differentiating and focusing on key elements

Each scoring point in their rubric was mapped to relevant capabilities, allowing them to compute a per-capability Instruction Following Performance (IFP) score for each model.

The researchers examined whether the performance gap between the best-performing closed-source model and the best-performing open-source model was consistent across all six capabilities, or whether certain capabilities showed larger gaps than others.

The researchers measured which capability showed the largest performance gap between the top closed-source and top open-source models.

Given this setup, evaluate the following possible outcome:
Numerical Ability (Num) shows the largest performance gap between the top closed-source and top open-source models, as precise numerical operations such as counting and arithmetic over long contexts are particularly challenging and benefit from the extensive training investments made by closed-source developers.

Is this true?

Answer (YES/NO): NO